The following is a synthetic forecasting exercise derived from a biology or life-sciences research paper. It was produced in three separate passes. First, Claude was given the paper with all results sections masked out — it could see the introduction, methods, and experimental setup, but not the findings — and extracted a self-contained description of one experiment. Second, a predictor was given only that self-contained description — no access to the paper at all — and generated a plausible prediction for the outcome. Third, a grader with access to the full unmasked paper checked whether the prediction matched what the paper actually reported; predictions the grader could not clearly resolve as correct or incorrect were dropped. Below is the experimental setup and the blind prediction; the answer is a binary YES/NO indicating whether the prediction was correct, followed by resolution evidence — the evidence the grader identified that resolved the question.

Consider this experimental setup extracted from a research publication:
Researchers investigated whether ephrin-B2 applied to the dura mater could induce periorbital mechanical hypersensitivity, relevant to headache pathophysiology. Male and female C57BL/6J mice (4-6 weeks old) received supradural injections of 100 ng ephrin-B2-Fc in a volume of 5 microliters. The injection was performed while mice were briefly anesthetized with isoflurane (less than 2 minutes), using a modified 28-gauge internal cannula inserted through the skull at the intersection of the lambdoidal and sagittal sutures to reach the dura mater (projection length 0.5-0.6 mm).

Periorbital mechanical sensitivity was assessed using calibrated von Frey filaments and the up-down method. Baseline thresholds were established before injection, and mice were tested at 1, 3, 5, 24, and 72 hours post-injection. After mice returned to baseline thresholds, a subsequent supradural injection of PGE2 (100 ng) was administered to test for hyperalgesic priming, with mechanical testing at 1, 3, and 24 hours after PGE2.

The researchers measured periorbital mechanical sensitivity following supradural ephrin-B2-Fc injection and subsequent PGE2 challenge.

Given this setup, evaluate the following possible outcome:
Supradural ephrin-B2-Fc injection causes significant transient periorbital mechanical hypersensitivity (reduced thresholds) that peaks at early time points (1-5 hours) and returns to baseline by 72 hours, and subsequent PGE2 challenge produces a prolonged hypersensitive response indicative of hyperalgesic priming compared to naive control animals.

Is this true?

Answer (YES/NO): YES